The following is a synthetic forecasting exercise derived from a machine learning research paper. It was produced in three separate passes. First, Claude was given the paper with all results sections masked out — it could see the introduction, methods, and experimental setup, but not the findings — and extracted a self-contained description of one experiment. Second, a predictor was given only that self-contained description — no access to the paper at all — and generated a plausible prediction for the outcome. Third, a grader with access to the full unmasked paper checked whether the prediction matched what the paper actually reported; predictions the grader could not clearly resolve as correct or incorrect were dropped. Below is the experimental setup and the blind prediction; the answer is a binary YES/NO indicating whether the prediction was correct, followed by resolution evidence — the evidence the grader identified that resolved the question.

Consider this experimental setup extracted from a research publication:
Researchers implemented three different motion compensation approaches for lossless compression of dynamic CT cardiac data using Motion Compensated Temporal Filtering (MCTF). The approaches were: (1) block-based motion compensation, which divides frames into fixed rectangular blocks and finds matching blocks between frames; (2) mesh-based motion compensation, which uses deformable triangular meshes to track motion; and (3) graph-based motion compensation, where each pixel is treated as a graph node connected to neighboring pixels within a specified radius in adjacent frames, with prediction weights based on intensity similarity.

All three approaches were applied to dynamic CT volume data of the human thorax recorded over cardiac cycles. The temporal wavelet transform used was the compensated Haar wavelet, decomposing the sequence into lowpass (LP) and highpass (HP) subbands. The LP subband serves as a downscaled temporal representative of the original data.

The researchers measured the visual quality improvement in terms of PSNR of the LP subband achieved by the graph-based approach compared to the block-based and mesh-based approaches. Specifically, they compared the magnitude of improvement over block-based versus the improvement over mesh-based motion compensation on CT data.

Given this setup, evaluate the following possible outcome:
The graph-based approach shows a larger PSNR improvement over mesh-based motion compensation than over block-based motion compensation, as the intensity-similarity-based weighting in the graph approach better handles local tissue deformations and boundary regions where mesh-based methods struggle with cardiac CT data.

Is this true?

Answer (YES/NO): NO